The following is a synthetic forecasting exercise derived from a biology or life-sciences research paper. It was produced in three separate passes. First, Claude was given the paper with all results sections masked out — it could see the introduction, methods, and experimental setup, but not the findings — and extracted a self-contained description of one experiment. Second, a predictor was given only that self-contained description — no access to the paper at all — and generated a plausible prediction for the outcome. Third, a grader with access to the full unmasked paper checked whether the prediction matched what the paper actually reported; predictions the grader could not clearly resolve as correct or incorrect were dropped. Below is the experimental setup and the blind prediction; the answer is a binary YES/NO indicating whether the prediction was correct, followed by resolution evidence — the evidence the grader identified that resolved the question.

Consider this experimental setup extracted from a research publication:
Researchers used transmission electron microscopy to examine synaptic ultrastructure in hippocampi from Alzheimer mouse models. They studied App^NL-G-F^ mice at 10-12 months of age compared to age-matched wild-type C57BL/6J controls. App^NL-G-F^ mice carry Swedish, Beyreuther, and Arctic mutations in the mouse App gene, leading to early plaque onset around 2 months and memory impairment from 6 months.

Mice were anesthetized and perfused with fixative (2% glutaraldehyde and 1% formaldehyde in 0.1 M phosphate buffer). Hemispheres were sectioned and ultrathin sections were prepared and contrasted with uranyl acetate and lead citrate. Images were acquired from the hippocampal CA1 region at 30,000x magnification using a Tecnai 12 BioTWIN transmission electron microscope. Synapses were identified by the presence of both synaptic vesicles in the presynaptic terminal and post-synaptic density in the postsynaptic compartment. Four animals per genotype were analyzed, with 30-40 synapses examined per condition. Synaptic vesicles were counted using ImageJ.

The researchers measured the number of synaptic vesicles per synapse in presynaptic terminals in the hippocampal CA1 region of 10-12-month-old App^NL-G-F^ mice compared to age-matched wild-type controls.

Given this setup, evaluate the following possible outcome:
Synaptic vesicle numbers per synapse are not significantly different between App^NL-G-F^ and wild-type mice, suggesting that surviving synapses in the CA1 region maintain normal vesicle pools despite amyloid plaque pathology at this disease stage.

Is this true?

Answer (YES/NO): NO